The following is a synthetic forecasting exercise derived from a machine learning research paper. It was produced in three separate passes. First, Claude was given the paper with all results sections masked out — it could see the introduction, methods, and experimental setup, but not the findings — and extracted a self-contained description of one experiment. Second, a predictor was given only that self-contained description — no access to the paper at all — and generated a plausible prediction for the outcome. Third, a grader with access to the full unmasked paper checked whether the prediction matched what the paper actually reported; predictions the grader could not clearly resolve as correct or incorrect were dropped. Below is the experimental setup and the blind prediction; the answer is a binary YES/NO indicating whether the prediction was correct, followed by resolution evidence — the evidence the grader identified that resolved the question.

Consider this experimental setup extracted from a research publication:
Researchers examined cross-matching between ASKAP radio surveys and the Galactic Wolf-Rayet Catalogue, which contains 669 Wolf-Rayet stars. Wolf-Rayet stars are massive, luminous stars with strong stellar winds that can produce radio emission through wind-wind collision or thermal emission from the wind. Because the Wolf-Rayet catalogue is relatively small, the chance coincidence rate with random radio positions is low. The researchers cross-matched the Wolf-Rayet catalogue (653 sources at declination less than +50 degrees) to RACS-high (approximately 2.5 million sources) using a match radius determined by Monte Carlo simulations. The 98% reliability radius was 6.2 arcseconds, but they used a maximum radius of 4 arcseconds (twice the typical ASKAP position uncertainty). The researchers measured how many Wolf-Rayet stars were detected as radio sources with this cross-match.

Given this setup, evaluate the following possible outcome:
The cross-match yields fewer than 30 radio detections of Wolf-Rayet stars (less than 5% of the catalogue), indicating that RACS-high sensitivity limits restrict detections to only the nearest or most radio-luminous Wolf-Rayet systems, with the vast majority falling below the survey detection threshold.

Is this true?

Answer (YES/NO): YES